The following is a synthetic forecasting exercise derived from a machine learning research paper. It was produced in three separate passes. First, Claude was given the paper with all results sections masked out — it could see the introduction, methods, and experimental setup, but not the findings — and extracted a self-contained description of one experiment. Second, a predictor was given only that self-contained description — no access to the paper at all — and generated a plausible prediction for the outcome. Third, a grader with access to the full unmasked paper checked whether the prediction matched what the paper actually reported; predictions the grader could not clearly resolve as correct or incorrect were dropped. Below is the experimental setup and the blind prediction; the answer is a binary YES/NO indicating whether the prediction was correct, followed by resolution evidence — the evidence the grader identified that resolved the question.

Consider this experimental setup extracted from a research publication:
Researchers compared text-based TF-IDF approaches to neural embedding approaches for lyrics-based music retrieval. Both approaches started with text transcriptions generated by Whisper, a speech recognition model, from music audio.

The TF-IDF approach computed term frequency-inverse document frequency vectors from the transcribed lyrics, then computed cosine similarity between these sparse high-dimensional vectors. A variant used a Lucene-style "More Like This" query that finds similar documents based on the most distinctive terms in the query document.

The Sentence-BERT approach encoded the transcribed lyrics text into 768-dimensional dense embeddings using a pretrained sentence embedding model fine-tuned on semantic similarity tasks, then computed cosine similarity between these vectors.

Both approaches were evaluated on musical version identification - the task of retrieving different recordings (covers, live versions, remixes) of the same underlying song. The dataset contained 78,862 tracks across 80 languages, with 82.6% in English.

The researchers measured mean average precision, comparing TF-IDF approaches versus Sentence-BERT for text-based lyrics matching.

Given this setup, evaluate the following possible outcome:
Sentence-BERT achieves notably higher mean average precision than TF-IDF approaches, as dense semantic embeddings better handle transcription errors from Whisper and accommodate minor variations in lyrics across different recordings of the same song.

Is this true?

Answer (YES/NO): NO